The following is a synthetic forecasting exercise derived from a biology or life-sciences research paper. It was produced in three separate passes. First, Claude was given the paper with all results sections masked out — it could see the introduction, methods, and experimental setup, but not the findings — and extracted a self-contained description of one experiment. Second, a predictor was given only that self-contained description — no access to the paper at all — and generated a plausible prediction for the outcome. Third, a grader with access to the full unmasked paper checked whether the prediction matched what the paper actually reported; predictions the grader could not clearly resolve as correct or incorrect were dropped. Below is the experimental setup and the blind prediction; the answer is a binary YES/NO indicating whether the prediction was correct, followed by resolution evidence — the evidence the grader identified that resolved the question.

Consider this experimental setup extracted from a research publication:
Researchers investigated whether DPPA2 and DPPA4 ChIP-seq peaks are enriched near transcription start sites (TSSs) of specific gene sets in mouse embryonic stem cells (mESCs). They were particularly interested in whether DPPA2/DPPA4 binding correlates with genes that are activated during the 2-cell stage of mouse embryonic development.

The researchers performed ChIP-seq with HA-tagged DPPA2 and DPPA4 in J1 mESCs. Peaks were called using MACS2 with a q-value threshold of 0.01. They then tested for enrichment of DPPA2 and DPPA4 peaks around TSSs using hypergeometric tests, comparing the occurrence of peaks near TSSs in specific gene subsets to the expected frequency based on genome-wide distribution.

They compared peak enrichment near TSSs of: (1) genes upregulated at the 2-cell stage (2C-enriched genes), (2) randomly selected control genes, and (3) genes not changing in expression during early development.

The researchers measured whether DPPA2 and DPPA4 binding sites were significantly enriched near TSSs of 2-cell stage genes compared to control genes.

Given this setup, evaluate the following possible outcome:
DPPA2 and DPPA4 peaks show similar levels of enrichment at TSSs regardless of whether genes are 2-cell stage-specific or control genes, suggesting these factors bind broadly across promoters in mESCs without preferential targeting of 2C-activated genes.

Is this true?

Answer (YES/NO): NO